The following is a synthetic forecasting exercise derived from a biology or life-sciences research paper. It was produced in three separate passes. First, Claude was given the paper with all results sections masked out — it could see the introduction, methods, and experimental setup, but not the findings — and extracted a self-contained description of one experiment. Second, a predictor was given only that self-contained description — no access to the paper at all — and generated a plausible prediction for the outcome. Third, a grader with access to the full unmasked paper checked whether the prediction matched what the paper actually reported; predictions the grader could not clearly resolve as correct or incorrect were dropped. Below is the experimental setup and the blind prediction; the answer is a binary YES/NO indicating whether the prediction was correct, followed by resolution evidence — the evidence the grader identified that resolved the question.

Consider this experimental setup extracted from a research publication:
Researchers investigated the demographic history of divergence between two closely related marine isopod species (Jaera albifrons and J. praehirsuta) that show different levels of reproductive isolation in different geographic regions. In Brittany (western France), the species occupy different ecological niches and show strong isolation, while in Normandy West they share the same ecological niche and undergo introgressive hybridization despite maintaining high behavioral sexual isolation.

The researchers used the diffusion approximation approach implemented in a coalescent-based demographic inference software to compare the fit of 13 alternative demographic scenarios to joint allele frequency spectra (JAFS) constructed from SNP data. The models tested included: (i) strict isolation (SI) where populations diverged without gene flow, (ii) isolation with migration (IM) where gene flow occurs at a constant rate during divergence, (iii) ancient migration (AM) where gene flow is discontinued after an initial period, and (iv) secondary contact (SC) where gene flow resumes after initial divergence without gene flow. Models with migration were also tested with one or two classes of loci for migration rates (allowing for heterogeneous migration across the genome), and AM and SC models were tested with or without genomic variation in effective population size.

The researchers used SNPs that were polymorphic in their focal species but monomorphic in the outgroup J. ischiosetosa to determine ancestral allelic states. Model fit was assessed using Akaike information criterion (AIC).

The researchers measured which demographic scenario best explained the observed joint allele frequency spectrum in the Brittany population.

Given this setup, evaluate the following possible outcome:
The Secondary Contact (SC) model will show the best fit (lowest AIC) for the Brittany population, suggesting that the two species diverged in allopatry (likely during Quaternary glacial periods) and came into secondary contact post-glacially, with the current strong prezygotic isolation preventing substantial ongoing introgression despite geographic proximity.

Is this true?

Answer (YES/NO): YES